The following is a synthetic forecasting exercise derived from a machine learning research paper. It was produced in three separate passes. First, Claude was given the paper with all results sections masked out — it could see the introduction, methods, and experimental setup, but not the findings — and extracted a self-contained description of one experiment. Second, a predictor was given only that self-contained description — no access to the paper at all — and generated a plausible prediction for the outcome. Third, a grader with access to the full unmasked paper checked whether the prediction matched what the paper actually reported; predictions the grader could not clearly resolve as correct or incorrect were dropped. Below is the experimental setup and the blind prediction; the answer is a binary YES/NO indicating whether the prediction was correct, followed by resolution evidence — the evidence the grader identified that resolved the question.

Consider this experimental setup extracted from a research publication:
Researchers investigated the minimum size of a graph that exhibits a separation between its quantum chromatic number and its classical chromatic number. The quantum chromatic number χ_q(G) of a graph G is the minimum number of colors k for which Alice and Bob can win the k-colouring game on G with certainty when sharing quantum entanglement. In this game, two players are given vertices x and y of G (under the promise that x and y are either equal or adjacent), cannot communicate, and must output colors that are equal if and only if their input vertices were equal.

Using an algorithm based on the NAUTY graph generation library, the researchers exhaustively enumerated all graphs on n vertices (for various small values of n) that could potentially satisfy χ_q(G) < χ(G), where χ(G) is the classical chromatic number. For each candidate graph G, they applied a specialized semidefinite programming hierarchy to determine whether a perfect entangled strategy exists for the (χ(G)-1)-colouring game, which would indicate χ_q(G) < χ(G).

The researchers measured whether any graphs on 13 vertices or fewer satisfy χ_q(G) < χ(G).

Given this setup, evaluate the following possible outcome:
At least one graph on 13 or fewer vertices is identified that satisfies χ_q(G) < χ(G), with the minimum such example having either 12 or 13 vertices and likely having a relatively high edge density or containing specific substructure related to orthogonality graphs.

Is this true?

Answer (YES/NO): NO